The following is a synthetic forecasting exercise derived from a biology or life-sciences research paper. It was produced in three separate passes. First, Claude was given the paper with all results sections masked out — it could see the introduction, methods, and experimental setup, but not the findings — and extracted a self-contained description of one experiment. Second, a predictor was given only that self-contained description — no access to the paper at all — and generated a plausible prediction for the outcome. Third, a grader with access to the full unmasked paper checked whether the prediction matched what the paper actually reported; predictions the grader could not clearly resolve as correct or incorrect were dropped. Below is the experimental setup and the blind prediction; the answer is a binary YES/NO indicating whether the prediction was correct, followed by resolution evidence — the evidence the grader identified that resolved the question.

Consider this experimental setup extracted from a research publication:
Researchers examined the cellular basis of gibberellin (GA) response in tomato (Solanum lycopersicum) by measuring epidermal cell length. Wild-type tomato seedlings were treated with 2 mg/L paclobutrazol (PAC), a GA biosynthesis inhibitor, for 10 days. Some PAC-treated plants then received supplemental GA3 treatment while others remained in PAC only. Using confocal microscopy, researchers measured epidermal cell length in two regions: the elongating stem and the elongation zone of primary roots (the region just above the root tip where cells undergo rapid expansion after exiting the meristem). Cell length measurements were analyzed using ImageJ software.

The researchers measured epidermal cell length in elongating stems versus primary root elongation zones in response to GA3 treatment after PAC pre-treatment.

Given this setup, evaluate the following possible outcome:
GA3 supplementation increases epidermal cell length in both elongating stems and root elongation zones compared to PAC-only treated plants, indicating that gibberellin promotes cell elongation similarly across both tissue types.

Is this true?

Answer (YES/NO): NO